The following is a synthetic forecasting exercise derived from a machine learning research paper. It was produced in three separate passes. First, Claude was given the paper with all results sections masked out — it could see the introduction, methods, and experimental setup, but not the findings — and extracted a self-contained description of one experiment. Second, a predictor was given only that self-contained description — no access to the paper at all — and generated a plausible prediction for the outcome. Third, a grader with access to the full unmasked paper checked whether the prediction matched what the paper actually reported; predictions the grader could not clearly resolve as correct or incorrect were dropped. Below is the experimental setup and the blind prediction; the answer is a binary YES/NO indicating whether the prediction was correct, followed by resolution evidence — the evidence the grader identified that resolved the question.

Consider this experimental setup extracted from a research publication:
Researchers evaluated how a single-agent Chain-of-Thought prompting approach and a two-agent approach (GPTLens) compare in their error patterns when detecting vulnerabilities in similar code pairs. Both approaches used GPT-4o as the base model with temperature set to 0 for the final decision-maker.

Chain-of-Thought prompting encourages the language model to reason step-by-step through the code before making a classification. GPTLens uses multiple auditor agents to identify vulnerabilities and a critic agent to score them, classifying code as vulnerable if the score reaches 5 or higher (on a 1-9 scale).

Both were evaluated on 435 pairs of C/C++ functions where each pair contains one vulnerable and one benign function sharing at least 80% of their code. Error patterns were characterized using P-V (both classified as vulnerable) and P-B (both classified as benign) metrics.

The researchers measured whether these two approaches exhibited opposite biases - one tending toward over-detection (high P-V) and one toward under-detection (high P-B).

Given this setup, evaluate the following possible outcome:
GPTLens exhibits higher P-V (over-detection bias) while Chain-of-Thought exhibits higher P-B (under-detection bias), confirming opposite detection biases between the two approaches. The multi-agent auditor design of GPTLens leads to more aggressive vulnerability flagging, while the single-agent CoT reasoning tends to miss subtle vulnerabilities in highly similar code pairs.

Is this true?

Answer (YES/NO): YES